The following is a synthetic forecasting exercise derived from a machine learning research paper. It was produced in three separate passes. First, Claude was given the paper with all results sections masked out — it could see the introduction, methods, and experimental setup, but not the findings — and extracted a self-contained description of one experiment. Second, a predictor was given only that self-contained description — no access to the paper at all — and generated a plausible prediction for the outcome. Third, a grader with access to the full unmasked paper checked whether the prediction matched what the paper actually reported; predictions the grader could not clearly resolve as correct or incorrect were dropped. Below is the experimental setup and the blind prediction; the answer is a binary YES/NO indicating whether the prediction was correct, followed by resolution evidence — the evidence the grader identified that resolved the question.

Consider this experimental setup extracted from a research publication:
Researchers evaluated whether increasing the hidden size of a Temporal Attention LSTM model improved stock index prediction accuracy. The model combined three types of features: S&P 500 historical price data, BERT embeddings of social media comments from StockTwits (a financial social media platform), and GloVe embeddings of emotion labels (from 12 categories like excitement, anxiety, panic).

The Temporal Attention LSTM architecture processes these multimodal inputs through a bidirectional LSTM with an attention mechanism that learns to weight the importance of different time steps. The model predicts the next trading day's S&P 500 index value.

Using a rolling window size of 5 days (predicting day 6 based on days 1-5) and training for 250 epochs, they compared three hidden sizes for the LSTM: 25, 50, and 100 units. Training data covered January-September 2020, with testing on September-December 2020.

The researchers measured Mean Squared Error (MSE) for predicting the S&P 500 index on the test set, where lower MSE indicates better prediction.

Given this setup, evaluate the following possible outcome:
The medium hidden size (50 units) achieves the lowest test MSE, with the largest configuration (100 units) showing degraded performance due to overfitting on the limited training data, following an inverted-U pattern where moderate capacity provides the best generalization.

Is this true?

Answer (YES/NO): NO